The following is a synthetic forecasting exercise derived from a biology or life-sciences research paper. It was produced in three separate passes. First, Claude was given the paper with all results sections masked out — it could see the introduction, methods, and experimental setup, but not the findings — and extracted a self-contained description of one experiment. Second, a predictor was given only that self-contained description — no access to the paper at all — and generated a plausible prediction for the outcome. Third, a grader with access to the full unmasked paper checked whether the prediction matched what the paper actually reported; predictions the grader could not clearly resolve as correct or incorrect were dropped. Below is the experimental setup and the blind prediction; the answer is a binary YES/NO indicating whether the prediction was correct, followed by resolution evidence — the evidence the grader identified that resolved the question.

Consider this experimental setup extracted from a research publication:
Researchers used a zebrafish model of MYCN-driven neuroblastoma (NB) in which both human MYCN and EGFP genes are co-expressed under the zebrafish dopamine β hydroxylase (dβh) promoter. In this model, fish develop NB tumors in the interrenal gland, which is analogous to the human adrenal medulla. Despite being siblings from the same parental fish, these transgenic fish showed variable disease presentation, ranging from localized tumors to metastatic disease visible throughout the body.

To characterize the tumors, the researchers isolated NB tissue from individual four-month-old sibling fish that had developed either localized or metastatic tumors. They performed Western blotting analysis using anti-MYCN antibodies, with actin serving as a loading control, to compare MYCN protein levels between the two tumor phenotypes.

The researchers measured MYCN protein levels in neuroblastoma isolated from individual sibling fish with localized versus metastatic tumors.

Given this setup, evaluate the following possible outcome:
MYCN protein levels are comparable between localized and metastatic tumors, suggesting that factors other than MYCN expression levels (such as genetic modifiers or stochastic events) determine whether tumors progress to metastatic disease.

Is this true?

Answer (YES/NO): NO